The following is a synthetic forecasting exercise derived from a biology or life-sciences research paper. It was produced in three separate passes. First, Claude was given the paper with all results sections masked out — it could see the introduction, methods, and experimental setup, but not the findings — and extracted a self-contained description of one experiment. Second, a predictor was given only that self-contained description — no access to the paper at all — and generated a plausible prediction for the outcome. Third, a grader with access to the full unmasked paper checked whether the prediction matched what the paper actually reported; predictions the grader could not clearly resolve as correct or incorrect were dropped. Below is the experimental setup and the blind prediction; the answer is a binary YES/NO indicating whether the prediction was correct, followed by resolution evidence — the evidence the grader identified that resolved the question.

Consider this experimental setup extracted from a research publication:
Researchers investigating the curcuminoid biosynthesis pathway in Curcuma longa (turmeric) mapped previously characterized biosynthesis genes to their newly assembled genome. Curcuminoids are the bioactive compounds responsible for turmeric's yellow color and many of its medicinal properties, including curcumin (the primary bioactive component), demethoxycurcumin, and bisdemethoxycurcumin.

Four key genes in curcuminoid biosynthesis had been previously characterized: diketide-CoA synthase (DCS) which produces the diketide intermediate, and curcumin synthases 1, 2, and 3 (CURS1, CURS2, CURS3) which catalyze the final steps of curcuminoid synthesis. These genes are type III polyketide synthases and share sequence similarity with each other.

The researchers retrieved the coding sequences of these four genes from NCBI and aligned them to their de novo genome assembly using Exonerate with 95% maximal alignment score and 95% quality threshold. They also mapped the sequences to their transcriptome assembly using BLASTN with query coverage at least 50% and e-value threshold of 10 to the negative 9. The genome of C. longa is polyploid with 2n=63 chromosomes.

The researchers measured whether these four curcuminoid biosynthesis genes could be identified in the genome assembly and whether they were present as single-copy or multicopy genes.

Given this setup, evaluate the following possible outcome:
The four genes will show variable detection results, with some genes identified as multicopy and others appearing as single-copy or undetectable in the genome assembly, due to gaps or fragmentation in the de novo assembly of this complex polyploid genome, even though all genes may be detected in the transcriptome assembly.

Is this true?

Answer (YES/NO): NO